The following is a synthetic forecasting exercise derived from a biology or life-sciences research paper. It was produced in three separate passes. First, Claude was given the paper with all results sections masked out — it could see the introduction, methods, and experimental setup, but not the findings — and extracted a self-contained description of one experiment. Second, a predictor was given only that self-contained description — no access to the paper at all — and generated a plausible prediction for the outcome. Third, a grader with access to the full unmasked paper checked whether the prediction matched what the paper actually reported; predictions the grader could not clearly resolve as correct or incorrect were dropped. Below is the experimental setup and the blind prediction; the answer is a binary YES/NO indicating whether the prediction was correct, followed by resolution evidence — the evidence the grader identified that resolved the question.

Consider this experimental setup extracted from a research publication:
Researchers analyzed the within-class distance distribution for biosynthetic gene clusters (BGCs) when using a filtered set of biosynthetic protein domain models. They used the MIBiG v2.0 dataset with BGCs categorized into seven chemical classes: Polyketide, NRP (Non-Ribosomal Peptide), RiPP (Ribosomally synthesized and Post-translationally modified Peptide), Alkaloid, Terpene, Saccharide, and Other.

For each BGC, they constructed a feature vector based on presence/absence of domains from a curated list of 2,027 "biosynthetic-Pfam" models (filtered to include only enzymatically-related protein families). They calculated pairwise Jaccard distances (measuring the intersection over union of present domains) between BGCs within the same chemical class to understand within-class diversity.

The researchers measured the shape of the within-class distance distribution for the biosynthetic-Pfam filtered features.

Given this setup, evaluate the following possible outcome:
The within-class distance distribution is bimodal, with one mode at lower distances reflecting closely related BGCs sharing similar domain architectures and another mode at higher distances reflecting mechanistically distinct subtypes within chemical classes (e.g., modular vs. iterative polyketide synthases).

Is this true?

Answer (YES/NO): NO